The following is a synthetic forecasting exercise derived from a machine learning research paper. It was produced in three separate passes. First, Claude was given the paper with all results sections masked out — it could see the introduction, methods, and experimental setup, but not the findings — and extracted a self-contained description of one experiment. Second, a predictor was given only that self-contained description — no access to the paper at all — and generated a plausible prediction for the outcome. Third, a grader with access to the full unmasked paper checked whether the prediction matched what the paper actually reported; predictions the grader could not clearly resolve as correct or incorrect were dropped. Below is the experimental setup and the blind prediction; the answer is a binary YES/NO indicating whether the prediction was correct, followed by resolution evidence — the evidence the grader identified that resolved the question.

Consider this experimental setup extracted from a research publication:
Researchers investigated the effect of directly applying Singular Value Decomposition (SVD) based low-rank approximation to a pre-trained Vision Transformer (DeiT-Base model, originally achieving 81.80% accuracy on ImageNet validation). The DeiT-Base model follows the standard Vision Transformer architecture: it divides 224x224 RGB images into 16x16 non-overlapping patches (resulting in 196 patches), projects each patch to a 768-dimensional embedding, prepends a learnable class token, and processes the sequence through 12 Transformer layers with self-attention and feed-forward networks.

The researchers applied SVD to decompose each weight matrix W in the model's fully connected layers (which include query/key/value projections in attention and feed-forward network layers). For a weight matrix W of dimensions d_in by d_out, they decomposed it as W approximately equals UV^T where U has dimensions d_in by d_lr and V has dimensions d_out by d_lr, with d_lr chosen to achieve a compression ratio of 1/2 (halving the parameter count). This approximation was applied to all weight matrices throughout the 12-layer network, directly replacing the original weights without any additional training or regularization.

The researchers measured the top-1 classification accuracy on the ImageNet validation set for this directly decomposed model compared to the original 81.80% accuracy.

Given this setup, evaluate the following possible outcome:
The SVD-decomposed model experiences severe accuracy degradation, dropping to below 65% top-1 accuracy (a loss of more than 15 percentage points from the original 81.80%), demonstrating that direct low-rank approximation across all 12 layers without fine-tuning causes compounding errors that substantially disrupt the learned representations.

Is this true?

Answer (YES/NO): YES